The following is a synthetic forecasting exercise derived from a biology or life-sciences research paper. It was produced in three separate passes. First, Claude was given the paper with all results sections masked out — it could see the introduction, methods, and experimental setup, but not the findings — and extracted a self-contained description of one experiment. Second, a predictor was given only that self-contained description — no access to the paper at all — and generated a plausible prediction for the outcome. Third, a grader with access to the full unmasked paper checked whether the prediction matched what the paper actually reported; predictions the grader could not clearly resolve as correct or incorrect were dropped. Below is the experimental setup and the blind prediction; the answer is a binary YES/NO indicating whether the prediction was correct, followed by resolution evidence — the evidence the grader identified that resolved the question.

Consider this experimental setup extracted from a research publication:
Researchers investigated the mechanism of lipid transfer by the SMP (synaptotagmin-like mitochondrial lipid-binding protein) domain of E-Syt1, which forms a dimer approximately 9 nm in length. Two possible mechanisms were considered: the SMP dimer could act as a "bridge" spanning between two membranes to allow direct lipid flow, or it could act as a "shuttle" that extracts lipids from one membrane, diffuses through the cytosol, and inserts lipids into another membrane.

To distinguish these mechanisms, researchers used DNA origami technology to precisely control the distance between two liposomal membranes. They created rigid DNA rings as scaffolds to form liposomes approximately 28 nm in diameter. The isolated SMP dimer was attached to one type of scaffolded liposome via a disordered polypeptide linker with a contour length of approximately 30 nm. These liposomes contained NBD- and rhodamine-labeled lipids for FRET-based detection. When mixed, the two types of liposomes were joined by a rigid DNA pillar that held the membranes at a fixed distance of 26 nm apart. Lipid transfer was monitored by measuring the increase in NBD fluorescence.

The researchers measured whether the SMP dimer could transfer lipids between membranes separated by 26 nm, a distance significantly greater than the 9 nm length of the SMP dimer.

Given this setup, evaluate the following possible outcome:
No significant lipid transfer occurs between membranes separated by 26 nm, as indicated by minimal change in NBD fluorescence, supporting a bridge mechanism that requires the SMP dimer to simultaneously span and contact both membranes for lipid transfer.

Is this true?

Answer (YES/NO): NO